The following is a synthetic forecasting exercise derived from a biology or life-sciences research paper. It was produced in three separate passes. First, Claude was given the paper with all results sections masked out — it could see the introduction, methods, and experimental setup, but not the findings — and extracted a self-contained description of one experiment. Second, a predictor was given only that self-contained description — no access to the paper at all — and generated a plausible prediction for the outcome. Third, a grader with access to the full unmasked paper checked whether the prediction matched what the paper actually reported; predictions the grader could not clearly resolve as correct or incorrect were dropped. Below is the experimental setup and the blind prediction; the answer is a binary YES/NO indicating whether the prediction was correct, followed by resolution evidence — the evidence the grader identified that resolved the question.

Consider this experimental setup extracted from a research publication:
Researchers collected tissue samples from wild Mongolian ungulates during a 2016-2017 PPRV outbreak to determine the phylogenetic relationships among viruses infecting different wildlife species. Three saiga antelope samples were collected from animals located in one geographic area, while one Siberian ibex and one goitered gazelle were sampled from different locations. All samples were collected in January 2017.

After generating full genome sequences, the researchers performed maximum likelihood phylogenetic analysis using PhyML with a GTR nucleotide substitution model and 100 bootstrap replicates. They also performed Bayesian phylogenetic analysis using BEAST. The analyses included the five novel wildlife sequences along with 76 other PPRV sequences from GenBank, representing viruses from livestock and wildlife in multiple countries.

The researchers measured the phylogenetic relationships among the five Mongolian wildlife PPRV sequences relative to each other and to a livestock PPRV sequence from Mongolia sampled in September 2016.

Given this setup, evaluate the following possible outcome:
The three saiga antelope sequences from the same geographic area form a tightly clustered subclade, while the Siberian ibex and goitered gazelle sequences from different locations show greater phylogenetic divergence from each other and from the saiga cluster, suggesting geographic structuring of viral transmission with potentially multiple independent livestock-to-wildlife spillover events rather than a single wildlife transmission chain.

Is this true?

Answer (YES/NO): NO